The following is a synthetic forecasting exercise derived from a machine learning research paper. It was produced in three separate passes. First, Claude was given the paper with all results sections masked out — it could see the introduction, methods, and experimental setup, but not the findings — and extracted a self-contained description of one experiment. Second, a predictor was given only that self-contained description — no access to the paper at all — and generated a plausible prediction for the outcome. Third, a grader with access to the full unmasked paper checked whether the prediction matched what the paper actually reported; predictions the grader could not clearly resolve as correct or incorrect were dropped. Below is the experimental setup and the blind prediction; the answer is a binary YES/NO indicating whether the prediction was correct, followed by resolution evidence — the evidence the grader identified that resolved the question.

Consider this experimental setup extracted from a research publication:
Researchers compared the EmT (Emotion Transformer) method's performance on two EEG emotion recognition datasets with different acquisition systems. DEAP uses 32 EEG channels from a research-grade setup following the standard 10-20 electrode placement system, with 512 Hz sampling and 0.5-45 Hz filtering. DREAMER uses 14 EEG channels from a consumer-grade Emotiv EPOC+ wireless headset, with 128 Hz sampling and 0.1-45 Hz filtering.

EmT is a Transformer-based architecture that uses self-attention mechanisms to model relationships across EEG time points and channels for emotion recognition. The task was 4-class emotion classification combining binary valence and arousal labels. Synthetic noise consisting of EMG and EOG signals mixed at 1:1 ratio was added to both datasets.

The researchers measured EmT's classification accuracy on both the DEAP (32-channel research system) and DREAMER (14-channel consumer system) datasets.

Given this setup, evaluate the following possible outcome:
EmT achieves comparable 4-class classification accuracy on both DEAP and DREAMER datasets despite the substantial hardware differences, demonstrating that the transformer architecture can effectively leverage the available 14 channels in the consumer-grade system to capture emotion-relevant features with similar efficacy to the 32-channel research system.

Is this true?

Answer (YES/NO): NO